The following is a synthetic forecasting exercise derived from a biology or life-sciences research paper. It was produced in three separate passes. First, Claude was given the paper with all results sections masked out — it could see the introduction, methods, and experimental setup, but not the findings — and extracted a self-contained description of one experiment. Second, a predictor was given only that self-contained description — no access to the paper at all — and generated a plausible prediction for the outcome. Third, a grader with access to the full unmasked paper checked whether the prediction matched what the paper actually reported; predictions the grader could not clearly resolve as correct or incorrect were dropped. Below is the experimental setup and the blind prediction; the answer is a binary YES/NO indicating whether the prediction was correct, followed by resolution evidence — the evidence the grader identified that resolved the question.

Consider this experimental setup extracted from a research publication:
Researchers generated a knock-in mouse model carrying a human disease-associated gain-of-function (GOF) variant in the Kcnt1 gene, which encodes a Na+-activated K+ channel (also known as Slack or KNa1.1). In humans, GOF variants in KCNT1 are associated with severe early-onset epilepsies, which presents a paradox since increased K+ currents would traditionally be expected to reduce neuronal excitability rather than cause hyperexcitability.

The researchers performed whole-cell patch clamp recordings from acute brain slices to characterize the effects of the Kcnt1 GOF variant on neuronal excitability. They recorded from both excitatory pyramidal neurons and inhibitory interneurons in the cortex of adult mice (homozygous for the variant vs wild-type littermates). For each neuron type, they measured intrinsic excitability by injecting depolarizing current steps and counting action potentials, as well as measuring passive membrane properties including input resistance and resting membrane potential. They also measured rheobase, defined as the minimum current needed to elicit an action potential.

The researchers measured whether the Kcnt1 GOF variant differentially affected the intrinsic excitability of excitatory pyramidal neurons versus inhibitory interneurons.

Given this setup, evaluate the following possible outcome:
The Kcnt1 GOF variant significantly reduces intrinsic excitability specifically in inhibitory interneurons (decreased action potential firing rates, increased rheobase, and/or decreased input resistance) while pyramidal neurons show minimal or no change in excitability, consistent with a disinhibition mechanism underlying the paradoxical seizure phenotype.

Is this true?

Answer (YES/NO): YES